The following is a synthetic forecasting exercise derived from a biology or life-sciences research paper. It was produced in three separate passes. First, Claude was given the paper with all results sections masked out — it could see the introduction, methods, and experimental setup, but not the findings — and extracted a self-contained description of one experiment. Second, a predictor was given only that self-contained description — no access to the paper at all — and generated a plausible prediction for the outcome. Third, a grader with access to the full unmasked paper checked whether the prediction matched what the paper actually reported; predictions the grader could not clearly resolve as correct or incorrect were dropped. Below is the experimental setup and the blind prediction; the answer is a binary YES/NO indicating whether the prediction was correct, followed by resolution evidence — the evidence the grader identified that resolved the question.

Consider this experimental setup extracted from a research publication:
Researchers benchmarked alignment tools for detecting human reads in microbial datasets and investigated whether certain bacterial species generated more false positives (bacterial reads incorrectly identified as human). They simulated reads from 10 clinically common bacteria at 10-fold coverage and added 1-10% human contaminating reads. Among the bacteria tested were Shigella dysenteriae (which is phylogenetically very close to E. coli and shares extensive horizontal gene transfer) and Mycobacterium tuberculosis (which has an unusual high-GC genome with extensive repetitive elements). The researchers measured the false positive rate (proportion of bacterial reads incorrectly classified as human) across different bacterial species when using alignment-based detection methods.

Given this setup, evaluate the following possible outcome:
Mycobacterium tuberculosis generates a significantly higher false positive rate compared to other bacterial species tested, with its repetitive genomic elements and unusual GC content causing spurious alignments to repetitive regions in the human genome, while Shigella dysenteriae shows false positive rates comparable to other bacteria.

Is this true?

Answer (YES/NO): NO